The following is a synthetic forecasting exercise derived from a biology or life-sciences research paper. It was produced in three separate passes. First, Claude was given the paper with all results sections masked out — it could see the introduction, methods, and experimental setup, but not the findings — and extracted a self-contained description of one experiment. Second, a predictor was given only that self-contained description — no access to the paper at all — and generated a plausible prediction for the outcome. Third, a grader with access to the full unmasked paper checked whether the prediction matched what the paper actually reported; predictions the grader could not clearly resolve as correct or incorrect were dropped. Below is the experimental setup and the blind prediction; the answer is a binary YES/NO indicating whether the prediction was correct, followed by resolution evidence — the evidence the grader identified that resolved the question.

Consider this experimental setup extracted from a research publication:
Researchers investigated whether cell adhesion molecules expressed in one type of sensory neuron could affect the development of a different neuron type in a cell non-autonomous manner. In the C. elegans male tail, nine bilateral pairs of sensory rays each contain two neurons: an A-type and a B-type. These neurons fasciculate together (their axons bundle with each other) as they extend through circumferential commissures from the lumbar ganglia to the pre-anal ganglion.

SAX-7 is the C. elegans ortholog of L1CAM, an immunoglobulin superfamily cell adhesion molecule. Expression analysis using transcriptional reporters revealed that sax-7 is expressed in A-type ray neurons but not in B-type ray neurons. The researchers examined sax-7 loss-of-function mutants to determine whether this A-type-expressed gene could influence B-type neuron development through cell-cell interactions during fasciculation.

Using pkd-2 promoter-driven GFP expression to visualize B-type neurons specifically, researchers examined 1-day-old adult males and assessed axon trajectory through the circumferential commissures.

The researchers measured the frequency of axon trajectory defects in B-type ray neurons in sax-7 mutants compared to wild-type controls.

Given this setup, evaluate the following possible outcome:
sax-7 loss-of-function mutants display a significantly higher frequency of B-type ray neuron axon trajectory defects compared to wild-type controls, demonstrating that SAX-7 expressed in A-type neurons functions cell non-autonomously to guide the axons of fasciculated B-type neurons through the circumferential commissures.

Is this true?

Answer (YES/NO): NO